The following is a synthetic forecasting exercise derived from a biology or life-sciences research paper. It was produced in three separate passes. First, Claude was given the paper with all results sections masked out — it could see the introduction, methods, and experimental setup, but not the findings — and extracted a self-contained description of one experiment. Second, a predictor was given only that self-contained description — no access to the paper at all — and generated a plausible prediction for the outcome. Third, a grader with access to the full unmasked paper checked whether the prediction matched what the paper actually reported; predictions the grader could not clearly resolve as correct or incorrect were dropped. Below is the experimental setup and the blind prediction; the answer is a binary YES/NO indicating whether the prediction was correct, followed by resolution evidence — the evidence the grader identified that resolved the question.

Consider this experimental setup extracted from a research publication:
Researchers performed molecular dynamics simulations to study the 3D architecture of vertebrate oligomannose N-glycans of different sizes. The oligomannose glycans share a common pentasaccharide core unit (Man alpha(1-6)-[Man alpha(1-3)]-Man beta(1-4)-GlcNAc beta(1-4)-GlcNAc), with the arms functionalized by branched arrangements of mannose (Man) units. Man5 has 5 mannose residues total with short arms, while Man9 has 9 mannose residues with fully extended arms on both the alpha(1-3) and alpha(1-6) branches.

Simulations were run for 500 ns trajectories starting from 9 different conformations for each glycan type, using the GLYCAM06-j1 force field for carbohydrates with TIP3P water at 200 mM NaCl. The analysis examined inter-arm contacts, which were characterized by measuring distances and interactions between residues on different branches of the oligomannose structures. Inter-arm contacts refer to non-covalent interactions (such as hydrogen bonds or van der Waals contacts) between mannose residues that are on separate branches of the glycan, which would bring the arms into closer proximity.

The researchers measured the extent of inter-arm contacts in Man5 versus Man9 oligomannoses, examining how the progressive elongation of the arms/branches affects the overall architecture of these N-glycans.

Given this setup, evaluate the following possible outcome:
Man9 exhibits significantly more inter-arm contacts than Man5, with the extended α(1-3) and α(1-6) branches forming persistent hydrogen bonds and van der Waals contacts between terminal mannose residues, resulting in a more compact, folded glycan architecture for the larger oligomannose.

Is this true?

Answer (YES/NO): NO